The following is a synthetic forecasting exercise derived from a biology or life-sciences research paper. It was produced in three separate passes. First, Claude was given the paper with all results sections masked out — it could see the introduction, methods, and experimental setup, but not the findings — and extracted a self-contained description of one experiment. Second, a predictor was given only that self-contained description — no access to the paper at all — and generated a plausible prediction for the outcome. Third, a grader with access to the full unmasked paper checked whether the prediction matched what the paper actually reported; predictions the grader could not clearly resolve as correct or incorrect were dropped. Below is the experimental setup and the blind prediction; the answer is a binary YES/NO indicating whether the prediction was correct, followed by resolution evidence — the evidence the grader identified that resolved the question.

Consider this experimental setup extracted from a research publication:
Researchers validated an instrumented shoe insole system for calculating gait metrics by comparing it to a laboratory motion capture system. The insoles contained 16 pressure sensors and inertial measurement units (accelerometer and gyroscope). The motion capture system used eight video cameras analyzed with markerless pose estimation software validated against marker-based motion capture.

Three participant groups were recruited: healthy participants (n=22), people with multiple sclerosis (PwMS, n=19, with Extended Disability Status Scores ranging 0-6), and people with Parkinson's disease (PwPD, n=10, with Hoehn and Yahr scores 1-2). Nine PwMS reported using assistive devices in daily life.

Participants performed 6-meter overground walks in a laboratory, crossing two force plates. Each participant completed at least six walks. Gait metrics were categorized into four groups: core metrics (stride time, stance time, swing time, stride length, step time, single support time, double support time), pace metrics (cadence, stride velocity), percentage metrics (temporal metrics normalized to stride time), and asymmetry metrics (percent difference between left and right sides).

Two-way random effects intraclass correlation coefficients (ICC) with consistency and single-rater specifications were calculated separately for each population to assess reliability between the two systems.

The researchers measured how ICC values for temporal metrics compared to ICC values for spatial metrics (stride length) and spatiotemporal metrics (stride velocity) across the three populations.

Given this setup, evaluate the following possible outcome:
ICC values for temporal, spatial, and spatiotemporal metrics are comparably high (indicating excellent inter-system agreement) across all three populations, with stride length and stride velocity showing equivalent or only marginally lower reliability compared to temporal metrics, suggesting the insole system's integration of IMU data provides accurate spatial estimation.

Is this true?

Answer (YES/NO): NO